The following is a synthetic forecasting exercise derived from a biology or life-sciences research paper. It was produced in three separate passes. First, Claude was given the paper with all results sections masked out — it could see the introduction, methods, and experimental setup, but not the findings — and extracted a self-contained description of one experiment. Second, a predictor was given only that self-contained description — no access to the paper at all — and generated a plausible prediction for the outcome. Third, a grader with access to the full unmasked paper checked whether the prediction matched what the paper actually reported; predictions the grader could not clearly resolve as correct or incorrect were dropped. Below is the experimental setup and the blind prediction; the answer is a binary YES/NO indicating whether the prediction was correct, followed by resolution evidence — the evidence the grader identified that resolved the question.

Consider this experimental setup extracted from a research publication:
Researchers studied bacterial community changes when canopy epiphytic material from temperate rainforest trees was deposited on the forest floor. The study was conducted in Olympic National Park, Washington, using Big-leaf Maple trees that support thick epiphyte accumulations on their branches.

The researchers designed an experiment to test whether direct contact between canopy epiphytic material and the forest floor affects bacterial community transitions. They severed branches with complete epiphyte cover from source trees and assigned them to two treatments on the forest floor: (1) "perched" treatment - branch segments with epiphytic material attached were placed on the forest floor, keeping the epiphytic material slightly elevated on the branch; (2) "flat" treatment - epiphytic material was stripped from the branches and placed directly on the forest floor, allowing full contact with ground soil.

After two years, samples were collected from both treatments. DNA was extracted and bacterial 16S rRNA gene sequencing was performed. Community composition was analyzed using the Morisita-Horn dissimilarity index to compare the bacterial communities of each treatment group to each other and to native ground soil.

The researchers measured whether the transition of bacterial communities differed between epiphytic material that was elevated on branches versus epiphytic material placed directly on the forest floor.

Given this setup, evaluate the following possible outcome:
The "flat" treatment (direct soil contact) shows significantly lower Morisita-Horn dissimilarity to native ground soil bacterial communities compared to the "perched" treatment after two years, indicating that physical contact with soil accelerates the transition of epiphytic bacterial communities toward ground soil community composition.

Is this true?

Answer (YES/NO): NO